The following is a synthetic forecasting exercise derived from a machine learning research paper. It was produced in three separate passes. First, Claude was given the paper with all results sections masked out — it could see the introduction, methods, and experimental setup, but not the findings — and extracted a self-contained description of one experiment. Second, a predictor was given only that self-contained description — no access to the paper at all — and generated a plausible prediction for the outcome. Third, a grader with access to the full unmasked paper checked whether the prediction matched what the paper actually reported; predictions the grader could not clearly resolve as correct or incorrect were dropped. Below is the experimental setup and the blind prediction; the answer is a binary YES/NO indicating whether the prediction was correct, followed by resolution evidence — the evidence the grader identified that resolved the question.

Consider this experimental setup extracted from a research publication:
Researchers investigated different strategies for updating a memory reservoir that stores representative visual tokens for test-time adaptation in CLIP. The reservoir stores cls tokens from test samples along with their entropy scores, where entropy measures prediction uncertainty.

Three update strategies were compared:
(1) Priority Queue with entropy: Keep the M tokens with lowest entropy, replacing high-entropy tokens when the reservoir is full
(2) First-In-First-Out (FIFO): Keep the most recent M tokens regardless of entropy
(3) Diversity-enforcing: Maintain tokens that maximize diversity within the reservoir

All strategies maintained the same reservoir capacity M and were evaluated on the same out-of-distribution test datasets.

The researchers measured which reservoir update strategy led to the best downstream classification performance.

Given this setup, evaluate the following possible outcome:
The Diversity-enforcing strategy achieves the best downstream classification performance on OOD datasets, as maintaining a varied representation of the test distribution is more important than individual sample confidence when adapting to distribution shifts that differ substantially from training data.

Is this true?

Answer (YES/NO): YES